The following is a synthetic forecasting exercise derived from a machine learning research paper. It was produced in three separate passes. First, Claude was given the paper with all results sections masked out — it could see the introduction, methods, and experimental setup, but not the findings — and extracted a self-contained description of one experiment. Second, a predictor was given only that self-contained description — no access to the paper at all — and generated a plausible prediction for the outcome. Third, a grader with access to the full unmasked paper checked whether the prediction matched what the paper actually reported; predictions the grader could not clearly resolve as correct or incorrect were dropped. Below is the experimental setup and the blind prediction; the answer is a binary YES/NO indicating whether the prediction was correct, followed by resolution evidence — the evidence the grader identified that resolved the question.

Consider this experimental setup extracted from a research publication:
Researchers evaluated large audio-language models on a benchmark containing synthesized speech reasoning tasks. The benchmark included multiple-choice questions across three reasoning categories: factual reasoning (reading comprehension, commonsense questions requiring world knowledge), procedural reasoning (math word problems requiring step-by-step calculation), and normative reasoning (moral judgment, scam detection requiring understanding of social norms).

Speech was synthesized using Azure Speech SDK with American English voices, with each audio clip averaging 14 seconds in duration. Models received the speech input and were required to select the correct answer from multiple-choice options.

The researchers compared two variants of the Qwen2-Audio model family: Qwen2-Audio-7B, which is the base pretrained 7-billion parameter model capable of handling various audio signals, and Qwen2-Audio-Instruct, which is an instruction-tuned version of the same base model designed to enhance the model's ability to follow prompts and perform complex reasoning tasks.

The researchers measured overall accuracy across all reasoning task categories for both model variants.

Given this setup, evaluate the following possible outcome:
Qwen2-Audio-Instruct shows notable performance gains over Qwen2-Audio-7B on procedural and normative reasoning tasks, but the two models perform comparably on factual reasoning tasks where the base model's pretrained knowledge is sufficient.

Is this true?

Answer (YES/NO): NO